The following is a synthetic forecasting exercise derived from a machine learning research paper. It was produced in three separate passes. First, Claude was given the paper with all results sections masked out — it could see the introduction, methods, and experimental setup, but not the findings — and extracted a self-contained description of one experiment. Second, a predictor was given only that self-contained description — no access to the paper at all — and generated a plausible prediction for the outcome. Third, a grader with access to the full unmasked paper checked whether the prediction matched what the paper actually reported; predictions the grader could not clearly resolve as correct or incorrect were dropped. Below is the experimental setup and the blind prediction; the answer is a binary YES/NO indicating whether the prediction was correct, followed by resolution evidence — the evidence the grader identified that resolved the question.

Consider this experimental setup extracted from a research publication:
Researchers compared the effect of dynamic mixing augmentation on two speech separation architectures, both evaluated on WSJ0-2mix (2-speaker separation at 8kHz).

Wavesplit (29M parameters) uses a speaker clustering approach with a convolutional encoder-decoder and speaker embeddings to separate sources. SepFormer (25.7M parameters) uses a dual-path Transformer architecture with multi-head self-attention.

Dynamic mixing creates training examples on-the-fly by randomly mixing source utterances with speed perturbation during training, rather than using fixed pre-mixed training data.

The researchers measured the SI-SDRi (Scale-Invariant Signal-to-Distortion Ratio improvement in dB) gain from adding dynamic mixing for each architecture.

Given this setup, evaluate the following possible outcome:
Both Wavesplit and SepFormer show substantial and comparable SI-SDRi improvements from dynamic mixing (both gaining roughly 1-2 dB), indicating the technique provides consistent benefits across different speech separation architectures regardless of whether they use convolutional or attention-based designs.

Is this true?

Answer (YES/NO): NO